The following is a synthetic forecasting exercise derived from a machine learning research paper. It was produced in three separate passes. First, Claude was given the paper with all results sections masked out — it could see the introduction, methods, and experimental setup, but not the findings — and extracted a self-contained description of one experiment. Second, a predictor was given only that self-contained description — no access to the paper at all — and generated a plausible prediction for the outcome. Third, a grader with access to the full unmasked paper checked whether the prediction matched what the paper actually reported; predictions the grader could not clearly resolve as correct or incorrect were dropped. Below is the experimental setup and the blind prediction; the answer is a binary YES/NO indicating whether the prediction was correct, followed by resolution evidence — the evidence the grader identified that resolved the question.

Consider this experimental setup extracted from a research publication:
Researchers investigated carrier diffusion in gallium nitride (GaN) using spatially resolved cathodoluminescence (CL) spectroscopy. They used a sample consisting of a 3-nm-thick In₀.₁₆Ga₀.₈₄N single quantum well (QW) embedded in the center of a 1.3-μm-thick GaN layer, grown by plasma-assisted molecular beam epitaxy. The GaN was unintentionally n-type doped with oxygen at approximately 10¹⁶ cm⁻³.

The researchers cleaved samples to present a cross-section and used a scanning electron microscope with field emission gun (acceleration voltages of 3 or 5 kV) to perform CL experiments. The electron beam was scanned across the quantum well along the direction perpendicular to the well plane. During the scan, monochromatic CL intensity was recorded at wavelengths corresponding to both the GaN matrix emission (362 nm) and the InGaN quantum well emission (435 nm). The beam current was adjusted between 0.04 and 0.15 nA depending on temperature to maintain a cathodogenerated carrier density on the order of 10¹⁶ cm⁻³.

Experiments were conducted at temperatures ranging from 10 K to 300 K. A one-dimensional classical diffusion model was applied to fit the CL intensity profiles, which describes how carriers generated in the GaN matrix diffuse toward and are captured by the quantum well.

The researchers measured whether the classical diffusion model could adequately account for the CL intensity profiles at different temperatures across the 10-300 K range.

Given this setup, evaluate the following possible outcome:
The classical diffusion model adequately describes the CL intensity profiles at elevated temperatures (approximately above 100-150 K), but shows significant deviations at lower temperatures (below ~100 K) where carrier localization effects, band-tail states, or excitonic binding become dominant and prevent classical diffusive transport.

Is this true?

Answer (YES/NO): NO